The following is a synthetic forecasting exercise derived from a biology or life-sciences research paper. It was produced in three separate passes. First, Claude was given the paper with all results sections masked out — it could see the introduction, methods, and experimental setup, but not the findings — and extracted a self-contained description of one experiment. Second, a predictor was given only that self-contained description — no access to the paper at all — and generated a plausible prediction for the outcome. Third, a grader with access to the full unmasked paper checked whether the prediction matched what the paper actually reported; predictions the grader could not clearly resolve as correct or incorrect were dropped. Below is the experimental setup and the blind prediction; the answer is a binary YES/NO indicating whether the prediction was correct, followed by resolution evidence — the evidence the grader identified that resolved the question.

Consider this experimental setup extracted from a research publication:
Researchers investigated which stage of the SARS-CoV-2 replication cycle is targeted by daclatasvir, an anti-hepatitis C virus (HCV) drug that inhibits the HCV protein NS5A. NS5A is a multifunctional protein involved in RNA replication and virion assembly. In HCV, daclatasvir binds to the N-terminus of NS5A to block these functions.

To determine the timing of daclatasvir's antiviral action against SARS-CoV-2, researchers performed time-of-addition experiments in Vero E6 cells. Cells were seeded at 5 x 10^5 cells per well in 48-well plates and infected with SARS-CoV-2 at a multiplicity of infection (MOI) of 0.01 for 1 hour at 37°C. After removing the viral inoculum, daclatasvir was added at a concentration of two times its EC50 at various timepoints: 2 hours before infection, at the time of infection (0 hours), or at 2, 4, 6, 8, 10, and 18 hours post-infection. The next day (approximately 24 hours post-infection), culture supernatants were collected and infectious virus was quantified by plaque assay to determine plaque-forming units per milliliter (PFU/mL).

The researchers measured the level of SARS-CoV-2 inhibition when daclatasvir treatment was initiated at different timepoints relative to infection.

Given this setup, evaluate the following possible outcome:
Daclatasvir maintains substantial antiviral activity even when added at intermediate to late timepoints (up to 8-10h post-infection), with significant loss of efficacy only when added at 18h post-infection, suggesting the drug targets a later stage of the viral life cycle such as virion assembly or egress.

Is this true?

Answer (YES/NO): NO